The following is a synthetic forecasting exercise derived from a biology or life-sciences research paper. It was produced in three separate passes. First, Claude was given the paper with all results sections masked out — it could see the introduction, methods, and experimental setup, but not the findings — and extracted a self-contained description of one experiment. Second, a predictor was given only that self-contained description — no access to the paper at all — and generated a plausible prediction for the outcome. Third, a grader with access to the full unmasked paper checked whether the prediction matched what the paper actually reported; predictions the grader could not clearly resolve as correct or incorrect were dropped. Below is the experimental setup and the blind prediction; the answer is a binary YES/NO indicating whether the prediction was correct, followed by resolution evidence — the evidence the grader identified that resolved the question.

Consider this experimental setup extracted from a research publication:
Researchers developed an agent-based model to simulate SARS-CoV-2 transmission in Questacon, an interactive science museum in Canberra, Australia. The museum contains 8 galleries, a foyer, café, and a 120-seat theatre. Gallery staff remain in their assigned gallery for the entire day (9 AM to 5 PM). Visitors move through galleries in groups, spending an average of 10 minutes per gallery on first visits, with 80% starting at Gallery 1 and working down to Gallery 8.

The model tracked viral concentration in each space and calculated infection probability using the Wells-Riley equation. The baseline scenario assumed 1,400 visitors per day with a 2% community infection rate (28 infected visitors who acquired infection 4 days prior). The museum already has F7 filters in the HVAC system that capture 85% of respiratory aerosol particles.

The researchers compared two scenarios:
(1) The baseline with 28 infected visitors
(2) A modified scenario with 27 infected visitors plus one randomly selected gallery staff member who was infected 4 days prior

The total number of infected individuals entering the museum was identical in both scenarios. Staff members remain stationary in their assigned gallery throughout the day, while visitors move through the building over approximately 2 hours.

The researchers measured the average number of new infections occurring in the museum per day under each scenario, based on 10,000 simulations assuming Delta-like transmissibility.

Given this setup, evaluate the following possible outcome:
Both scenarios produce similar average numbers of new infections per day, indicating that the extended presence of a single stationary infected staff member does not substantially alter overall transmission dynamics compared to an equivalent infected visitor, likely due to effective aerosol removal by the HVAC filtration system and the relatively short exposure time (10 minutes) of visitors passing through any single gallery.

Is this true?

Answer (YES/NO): NO